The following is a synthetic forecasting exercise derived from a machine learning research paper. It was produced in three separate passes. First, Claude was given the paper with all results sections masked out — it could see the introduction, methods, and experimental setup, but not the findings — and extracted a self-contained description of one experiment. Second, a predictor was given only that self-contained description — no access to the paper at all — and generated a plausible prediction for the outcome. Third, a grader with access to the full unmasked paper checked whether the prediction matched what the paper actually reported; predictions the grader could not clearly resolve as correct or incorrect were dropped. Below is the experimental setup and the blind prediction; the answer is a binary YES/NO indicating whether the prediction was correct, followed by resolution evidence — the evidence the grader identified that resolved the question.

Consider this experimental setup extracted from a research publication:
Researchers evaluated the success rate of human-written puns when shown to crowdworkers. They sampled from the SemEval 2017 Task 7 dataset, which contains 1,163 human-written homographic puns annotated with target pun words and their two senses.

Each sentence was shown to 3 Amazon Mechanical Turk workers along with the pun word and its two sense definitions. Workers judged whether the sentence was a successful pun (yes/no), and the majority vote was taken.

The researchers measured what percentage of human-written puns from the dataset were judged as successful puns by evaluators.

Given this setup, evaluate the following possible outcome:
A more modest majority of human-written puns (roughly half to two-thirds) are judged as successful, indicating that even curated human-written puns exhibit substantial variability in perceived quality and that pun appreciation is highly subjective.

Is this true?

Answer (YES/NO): NO